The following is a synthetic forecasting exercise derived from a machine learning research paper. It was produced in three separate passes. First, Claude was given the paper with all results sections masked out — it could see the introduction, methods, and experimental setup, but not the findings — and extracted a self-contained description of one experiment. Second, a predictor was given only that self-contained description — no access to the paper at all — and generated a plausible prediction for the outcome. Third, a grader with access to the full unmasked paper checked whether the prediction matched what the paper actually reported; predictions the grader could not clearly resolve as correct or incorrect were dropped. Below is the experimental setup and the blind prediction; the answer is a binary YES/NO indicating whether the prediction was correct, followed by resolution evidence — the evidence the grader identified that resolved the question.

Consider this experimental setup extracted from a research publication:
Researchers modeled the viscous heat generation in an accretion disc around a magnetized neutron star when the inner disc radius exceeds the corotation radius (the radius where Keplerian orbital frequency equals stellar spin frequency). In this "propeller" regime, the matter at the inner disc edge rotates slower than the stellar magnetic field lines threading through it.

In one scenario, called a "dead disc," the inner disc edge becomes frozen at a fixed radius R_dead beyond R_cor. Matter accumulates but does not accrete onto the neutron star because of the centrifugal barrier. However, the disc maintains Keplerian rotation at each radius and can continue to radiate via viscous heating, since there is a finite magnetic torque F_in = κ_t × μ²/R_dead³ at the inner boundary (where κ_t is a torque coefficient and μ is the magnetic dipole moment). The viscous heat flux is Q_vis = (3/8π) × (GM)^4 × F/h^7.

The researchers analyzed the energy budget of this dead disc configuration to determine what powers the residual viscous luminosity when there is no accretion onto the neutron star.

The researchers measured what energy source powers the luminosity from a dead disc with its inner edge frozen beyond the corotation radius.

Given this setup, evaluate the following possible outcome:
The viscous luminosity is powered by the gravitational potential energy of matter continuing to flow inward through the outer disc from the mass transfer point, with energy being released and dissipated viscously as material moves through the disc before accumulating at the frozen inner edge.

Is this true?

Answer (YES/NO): NO